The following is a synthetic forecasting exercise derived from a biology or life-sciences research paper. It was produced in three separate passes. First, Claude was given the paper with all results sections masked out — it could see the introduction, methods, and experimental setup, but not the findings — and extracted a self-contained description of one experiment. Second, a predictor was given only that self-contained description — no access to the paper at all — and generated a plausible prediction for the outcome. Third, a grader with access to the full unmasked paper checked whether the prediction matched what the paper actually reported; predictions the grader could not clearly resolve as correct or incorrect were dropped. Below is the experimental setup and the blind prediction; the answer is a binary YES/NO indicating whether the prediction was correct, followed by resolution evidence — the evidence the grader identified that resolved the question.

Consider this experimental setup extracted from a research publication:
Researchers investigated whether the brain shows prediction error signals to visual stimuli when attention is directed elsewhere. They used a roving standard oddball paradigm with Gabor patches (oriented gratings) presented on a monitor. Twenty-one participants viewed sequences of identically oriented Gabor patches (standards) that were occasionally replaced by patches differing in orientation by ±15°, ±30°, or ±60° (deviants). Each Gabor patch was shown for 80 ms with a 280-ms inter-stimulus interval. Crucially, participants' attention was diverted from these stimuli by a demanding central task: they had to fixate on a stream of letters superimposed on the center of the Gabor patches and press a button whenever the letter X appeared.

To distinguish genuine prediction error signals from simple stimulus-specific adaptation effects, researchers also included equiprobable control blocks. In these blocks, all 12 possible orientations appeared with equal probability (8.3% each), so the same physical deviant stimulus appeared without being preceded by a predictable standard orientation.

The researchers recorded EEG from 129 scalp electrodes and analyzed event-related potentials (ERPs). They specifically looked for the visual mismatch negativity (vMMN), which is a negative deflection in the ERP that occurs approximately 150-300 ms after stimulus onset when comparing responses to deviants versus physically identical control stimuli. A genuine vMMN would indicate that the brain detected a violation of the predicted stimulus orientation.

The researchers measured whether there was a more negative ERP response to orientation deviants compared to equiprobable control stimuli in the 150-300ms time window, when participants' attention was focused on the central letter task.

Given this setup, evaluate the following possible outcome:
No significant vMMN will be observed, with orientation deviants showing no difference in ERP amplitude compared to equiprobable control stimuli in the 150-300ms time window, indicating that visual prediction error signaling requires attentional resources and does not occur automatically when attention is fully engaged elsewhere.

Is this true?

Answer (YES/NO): NO